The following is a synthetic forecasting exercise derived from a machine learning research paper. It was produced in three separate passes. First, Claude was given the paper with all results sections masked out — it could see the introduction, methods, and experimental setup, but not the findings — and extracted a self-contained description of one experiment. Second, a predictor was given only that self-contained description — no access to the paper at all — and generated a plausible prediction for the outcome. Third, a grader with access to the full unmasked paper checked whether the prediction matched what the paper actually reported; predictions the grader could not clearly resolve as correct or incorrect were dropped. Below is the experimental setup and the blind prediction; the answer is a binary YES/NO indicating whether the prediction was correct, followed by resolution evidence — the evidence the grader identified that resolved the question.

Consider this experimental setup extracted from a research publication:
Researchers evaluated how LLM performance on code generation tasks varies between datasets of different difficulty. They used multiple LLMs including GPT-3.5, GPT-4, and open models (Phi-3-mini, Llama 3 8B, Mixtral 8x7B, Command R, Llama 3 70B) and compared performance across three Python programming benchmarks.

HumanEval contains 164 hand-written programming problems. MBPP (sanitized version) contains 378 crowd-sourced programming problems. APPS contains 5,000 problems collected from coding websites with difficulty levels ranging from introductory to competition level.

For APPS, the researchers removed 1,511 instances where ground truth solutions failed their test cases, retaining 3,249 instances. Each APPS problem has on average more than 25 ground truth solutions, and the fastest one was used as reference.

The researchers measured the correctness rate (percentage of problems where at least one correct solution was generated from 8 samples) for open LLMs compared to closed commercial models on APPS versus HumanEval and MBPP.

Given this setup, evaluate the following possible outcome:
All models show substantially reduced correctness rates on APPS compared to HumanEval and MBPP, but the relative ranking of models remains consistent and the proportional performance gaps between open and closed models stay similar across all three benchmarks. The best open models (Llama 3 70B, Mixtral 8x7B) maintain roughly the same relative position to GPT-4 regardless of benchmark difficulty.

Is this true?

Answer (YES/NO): NO